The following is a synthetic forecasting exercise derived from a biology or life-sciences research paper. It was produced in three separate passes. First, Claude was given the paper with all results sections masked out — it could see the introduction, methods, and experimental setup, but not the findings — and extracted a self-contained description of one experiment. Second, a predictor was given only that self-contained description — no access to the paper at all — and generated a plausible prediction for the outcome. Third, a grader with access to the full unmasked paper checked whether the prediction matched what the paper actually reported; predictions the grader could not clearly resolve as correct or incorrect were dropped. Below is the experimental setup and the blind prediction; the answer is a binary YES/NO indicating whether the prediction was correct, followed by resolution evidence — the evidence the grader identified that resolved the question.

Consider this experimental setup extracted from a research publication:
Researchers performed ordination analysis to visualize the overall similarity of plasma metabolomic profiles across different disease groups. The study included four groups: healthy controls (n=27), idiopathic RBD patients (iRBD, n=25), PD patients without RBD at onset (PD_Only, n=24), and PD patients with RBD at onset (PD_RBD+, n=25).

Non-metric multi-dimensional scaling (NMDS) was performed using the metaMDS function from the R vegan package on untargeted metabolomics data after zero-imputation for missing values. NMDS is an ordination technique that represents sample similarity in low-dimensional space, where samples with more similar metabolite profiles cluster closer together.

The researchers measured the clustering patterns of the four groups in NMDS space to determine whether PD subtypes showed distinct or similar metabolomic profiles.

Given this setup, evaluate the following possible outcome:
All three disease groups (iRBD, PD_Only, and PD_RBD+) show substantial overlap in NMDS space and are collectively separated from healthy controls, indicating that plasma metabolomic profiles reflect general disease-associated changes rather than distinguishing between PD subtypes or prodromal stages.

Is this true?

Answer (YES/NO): NO